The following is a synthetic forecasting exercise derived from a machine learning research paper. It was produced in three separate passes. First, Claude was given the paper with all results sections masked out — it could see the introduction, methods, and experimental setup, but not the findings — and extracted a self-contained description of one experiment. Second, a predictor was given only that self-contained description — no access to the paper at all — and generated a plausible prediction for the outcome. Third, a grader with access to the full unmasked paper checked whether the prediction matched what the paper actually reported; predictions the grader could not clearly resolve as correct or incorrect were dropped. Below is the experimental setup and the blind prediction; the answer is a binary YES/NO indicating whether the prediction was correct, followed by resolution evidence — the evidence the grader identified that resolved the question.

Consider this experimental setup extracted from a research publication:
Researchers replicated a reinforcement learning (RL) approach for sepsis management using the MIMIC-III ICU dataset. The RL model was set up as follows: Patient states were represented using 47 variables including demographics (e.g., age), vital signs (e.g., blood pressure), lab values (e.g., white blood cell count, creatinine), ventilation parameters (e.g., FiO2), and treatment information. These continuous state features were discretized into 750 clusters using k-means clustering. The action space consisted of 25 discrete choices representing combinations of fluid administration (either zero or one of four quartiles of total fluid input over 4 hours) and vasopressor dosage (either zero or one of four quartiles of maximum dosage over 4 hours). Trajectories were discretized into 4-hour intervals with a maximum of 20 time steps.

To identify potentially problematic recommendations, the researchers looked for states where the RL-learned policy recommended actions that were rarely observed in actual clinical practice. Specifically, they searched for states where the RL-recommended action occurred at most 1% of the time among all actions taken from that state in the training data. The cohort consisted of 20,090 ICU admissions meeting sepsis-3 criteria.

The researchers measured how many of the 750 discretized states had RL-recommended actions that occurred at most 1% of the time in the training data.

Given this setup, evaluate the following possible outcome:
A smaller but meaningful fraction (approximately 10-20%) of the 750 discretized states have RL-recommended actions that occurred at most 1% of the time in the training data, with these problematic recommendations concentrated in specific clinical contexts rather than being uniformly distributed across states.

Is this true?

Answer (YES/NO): NO